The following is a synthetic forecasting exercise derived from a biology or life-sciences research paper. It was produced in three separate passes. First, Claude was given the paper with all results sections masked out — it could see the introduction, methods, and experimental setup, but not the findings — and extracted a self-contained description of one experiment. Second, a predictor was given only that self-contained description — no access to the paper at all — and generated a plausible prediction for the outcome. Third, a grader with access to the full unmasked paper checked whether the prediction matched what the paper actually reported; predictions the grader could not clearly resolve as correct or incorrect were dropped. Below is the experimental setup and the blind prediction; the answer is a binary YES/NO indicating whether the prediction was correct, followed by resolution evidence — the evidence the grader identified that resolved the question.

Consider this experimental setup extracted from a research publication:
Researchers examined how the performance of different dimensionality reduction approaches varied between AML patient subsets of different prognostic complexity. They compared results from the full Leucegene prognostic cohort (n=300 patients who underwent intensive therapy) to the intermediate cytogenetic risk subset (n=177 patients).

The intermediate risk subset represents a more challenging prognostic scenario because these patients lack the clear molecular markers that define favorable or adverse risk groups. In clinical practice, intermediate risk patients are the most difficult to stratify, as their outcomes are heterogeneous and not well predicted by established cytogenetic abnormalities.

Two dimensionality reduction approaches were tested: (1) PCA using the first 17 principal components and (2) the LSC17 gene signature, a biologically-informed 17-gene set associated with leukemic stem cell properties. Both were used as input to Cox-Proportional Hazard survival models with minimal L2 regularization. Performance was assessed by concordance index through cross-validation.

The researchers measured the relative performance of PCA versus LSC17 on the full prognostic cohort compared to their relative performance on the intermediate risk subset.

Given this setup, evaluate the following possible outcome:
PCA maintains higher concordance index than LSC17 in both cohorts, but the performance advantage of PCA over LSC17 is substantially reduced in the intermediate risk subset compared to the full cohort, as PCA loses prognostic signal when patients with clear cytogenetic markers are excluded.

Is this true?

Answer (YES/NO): NO